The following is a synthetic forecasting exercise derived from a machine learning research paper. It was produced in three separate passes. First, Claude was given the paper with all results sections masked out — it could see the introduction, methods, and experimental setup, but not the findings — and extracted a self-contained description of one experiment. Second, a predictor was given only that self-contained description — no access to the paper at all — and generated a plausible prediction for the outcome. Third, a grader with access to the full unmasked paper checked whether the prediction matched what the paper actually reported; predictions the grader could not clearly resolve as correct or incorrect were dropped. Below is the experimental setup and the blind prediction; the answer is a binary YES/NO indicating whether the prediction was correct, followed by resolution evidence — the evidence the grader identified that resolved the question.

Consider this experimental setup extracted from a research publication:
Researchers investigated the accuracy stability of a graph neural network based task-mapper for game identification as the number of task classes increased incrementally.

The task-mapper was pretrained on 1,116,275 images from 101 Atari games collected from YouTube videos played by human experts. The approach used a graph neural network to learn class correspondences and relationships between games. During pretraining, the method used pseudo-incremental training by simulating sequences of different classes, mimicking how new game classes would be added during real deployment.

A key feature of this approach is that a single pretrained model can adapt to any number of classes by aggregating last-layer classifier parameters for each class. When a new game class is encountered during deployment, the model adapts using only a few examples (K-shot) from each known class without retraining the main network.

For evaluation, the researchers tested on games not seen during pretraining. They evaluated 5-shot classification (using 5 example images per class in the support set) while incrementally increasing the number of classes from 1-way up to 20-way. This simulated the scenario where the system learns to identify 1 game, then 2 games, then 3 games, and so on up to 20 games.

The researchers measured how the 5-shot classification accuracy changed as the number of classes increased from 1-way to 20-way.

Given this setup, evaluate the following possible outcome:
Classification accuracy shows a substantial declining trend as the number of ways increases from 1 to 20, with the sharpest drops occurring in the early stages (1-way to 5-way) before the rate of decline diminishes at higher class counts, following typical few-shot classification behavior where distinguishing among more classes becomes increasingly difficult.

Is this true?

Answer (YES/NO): NO